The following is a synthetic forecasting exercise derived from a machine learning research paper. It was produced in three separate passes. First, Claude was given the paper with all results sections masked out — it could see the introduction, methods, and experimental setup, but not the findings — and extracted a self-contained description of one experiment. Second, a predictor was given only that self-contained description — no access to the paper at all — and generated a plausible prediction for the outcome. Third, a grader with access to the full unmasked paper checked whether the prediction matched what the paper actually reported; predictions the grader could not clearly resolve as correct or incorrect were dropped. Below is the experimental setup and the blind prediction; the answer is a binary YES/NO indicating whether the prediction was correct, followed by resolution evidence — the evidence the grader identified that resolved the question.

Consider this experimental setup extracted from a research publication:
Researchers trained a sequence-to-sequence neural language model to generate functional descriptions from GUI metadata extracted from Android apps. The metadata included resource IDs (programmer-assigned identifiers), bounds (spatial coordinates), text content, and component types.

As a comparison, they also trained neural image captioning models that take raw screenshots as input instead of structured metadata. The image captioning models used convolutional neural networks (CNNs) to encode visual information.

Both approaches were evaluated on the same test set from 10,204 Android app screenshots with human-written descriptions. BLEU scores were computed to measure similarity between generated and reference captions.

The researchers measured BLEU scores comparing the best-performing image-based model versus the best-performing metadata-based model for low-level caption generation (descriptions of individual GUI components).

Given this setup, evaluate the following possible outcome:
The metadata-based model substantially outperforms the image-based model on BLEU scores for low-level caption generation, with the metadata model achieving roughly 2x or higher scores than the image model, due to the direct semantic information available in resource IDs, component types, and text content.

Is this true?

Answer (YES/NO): NO